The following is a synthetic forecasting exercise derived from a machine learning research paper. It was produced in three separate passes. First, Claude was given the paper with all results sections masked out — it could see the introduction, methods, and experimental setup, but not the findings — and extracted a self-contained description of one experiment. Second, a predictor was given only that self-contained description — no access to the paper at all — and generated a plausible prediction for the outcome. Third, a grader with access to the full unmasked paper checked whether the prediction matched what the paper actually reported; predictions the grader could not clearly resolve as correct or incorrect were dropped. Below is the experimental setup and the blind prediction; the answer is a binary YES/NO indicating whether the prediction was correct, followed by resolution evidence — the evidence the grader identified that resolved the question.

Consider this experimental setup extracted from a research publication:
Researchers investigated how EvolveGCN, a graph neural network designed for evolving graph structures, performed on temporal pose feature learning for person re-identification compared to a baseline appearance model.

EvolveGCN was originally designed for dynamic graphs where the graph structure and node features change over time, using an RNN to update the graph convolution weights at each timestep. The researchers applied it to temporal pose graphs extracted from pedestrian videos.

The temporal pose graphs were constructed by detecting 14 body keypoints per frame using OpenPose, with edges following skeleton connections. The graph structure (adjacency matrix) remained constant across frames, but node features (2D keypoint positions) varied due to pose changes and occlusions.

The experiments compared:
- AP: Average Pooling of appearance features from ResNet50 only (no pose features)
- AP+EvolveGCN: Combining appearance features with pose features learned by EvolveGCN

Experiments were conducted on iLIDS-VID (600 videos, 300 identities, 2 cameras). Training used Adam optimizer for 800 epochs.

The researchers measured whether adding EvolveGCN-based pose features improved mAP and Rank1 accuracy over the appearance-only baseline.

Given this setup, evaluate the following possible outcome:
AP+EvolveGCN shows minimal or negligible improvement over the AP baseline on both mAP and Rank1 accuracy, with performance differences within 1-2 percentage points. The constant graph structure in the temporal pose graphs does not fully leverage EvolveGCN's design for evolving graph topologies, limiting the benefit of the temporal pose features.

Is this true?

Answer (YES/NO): NO